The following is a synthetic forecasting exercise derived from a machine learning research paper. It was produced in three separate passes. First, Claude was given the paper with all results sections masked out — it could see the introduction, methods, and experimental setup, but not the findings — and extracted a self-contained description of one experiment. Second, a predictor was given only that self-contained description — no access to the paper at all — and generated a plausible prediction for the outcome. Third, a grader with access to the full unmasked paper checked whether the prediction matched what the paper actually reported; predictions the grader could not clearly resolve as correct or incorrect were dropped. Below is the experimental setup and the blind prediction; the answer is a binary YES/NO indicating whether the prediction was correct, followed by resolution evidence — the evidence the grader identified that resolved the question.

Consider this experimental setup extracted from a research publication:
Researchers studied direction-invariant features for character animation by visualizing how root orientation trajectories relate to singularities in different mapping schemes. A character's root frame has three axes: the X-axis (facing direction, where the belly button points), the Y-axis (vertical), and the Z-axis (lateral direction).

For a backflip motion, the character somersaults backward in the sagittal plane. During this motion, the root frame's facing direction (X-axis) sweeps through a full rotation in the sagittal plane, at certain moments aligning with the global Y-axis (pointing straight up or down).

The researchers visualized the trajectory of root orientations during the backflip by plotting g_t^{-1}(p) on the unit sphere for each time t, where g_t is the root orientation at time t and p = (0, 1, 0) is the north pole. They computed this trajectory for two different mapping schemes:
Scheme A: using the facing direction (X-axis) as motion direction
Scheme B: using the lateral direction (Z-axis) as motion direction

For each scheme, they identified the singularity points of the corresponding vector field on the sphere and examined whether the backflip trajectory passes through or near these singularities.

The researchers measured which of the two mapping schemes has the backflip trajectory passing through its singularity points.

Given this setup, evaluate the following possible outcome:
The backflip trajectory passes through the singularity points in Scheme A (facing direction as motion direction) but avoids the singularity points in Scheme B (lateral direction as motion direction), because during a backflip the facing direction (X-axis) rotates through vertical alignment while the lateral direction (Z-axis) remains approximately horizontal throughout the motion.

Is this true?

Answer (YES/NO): YES